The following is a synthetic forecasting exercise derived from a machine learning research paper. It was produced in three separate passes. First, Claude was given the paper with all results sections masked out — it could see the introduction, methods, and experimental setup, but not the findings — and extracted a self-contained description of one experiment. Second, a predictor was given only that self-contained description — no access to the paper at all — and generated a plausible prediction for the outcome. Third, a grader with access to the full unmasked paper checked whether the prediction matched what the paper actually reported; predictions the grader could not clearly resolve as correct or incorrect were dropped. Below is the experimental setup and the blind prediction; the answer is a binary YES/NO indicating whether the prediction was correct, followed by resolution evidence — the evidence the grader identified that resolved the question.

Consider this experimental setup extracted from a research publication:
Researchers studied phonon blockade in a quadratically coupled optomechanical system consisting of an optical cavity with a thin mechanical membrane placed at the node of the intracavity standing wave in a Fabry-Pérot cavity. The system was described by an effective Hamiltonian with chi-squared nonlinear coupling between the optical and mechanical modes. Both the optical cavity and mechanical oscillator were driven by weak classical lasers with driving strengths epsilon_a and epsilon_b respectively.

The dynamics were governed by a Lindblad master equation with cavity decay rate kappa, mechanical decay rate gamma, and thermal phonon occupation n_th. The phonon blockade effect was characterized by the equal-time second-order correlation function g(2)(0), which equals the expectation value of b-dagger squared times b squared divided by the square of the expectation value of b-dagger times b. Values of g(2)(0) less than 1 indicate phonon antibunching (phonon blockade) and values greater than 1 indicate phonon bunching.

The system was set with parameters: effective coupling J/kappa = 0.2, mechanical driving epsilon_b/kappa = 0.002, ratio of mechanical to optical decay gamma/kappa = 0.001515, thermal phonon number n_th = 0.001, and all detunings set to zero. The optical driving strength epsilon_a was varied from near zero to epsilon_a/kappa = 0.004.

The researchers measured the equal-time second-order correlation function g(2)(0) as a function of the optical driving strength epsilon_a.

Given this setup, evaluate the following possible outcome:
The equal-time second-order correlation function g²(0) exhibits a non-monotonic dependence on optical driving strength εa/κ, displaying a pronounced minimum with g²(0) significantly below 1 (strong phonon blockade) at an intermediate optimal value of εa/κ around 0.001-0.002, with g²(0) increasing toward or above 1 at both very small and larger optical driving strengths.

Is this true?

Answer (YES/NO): NO